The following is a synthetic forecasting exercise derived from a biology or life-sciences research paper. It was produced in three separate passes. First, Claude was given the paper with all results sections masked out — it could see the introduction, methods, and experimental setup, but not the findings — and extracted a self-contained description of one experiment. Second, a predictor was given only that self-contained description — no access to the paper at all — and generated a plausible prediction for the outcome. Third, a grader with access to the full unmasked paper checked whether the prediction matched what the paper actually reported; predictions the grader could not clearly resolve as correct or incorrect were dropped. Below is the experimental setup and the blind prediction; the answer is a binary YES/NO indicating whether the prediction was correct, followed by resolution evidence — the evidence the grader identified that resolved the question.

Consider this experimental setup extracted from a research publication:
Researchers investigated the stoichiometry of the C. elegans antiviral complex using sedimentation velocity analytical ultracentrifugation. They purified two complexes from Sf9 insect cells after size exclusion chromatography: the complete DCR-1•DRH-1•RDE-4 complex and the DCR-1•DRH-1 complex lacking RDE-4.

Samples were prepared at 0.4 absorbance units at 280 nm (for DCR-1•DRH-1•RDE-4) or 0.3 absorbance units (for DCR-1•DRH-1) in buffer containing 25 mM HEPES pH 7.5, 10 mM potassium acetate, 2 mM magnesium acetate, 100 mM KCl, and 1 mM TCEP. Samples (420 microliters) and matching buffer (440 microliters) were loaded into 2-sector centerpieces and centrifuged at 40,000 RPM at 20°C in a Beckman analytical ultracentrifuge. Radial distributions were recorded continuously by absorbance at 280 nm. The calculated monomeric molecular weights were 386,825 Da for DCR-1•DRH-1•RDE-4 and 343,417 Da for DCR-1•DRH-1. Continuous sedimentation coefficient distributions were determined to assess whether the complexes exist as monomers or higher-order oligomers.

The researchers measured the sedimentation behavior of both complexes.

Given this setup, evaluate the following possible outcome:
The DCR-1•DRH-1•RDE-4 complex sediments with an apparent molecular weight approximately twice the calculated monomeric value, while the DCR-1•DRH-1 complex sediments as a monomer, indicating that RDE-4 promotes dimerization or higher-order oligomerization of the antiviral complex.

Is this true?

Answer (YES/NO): NO